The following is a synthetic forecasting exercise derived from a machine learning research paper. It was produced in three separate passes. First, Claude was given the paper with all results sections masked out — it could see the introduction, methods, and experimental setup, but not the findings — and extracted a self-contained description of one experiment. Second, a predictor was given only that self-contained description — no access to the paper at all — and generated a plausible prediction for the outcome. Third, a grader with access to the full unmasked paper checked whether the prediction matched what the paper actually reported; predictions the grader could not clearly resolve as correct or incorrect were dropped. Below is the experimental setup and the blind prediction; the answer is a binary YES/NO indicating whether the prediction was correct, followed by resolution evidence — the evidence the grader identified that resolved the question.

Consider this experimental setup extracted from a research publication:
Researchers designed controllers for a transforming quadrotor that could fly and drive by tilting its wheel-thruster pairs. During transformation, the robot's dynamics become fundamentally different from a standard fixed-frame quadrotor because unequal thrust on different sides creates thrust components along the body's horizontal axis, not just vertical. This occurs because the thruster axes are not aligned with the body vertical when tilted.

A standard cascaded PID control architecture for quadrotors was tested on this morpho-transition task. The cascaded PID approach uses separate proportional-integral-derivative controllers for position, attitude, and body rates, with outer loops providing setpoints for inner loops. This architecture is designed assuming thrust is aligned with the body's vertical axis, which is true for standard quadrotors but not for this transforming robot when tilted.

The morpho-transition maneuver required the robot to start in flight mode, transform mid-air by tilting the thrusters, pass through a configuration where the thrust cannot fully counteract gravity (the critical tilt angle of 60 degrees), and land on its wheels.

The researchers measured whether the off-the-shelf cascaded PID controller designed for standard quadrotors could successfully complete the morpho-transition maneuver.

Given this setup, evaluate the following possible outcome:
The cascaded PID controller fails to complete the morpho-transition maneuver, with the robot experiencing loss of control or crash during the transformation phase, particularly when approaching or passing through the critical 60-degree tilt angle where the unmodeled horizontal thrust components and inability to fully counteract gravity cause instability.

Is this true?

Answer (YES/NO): YES